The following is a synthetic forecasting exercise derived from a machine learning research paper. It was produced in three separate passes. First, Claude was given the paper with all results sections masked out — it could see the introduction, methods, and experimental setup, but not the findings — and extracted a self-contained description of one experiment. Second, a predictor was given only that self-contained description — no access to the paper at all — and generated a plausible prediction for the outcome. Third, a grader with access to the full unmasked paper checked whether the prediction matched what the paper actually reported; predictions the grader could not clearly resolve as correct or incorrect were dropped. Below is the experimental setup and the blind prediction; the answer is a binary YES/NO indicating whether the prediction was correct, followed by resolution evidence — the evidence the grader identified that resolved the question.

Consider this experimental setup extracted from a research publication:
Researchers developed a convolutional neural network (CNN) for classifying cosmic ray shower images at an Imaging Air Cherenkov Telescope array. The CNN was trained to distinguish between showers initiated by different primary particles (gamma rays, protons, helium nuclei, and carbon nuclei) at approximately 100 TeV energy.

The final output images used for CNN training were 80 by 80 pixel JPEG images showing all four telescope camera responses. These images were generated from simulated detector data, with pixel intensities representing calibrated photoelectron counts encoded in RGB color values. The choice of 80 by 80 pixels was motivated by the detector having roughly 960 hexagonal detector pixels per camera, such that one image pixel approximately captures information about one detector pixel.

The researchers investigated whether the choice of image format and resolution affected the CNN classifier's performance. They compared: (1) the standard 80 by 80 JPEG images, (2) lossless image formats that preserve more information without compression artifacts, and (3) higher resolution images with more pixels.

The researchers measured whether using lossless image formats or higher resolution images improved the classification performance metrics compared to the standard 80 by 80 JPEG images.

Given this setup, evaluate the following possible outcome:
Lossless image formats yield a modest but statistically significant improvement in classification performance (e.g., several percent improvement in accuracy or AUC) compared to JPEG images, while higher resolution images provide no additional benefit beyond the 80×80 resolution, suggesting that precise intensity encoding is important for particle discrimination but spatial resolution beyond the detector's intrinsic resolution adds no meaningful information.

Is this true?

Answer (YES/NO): NO